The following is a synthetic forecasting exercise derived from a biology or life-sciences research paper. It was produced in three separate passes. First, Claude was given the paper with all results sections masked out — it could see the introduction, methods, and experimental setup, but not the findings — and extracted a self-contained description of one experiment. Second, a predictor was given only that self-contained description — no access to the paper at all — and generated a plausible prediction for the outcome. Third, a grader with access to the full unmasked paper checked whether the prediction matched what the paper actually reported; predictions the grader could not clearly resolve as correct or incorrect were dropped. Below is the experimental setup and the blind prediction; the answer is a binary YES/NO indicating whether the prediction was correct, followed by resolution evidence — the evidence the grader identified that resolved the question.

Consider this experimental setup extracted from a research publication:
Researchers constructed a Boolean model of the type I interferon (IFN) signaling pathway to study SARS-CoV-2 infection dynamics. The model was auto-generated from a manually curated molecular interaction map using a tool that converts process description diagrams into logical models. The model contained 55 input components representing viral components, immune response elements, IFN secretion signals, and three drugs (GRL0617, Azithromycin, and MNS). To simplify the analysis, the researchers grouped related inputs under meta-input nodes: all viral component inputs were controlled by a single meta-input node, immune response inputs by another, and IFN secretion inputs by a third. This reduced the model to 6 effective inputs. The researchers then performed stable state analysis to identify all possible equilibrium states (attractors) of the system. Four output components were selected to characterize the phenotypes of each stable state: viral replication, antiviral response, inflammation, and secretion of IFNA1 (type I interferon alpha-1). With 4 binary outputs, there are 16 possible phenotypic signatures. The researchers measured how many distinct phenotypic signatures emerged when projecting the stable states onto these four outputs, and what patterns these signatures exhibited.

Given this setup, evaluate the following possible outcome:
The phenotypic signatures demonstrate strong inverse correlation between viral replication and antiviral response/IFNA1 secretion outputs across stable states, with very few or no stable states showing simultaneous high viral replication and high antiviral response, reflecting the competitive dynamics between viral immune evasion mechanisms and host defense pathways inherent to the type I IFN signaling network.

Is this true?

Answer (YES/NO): NO